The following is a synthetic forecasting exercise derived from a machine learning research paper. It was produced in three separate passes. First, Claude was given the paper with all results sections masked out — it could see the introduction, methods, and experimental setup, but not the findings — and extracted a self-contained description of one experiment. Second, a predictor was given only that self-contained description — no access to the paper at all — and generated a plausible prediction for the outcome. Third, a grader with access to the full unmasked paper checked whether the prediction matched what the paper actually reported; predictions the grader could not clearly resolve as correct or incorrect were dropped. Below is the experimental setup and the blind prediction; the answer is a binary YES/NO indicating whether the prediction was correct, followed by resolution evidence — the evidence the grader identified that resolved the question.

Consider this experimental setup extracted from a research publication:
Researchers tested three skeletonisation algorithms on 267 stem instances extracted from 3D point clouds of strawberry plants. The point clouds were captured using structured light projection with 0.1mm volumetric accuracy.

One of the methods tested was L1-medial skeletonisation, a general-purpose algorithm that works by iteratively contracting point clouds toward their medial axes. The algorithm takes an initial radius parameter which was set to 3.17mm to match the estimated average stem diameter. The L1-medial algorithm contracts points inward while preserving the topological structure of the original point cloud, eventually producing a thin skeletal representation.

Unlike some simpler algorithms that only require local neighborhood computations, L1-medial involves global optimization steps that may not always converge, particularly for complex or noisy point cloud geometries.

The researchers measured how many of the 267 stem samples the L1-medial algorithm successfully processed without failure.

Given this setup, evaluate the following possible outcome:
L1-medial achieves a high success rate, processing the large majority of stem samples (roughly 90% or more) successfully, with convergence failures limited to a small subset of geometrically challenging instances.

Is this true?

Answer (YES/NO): YES